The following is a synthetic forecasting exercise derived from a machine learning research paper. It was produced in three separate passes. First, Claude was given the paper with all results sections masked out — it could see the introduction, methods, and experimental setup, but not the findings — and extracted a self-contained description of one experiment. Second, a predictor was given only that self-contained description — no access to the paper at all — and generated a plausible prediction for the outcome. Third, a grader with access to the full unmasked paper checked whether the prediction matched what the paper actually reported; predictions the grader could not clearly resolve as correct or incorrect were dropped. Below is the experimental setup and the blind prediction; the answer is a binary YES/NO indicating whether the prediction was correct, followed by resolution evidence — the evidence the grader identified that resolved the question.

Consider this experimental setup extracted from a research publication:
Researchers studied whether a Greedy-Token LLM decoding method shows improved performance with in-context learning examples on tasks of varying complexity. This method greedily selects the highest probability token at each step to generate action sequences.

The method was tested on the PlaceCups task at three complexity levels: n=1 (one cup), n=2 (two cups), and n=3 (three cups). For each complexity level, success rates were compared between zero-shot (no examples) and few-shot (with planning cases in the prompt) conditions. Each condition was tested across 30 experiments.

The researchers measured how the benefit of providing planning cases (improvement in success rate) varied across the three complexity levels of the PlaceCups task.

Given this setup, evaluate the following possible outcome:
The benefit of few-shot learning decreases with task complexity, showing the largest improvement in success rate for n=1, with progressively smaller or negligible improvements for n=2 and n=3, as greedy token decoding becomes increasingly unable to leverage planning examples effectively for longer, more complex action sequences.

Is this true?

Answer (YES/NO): NO